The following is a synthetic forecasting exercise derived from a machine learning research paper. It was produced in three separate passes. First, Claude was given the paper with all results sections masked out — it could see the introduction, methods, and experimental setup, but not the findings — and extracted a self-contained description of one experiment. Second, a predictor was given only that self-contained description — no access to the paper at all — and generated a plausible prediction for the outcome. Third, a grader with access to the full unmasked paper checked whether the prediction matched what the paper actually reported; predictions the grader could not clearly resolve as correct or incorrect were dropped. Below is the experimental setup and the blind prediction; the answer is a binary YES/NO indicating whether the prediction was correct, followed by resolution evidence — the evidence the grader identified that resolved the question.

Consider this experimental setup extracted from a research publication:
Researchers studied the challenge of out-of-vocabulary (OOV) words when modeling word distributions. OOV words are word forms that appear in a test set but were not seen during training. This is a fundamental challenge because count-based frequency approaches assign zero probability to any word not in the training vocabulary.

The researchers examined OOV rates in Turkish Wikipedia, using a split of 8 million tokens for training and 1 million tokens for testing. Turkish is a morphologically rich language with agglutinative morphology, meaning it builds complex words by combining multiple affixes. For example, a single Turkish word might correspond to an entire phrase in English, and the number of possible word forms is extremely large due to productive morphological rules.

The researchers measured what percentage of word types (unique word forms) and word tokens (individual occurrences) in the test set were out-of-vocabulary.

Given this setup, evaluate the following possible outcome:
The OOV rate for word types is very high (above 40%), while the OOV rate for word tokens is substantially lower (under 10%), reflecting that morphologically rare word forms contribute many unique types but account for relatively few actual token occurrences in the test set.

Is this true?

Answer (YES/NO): NO